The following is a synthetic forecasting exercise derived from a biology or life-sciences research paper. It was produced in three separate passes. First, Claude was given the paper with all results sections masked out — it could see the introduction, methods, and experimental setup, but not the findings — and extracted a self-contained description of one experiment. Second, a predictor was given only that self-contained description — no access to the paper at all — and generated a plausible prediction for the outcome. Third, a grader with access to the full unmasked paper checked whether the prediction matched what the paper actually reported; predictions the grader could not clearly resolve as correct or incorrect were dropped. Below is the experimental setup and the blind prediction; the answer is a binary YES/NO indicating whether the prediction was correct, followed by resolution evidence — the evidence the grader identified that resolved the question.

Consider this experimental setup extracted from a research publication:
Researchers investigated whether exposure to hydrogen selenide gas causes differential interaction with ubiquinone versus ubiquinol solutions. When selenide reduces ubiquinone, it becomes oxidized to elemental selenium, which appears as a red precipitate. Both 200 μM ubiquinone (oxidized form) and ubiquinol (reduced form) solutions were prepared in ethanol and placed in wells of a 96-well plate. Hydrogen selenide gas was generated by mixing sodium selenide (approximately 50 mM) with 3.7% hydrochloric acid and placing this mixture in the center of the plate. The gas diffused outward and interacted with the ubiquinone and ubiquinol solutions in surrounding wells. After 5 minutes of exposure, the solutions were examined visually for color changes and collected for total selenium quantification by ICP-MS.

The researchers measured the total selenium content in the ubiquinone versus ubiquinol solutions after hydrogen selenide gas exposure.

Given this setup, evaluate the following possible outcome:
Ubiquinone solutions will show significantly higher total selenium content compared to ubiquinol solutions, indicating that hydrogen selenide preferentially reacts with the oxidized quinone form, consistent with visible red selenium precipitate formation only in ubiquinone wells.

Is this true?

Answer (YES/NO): YES